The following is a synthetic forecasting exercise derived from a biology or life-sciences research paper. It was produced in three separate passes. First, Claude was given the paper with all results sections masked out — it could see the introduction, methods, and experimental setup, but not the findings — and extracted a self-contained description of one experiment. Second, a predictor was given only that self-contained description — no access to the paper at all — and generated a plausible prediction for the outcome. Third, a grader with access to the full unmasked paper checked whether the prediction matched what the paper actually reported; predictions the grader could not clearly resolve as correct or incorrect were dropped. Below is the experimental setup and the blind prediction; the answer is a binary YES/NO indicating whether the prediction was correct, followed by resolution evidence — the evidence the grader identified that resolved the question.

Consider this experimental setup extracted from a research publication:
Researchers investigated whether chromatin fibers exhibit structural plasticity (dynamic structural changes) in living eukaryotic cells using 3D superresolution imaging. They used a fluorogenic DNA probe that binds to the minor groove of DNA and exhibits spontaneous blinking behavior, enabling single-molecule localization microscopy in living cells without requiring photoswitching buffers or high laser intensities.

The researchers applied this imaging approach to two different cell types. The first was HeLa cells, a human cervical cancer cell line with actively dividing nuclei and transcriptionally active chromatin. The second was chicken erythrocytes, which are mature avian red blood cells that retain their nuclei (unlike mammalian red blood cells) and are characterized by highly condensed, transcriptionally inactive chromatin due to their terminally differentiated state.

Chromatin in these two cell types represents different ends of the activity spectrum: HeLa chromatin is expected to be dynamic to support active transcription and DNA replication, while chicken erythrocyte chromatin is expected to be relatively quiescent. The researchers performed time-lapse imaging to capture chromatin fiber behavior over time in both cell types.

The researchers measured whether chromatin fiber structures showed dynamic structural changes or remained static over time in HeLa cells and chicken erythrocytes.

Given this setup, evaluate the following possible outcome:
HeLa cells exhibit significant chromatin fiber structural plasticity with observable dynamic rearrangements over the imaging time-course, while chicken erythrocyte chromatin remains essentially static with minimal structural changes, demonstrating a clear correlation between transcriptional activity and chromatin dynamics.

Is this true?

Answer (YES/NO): NO